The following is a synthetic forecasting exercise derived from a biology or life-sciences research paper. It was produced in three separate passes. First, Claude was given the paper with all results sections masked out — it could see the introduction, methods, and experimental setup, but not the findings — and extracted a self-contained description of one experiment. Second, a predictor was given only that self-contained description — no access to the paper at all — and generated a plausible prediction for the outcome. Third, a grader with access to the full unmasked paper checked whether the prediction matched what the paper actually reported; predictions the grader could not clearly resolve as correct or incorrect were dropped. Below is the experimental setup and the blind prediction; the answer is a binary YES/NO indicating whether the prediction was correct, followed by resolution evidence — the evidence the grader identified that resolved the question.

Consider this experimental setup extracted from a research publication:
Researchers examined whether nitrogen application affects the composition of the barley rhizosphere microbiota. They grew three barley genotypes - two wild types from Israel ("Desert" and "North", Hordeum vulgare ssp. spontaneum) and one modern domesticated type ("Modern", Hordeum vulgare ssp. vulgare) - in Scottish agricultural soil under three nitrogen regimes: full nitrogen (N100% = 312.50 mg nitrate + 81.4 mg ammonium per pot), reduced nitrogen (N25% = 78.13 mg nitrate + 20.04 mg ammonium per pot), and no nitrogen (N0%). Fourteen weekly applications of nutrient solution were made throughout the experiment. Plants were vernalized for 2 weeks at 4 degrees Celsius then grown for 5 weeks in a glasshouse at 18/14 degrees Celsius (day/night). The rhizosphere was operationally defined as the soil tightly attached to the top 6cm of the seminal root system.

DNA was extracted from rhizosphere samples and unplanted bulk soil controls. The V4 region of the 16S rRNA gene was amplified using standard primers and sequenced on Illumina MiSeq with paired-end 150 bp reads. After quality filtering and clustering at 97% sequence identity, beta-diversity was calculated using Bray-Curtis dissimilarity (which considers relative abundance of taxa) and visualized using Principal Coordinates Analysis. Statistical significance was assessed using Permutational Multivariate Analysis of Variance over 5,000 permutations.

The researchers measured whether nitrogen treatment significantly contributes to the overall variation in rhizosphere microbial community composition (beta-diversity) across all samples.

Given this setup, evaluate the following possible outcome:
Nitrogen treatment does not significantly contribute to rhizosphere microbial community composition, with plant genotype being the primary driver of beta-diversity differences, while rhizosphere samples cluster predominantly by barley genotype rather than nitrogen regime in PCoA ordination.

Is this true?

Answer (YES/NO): NO